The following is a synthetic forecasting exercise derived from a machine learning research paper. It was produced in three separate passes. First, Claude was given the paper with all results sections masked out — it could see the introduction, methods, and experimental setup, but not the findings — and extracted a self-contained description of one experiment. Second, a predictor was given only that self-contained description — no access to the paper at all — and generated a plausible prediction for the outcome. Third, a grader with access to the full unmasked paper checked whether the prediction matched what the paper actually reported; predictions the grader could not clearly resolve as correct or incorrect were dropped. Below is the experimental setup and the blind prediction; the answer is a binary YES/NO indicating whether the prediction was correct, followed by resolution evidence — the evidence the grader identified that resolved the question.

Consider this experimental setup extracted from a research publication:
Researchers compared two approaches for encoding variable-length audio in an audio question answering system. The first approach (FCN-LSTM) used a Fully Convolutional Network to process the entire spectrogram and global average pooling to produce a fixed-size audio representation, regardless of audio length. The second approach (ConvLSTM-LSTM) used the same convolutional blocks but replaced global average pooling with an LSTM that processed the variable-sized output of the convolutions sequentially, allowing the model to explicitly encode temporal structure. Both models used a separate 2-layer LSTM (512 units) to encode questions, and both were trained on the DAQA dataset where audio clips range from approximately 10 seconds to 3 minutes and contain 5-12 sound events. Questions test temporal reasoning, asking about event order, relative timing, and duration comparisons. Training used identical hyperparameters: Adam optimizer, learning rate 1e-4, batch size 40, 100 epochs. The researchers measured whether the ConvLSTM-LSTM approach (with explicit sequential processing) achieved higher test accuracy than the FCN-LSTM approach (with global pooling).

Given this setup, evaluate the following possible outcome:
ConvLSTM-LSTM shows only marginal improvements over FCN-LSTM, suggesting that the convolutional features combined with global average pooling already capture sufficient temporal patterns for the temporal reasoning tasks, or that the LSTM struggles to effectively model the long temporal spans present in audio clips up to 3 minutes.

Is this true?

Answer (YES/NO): NO